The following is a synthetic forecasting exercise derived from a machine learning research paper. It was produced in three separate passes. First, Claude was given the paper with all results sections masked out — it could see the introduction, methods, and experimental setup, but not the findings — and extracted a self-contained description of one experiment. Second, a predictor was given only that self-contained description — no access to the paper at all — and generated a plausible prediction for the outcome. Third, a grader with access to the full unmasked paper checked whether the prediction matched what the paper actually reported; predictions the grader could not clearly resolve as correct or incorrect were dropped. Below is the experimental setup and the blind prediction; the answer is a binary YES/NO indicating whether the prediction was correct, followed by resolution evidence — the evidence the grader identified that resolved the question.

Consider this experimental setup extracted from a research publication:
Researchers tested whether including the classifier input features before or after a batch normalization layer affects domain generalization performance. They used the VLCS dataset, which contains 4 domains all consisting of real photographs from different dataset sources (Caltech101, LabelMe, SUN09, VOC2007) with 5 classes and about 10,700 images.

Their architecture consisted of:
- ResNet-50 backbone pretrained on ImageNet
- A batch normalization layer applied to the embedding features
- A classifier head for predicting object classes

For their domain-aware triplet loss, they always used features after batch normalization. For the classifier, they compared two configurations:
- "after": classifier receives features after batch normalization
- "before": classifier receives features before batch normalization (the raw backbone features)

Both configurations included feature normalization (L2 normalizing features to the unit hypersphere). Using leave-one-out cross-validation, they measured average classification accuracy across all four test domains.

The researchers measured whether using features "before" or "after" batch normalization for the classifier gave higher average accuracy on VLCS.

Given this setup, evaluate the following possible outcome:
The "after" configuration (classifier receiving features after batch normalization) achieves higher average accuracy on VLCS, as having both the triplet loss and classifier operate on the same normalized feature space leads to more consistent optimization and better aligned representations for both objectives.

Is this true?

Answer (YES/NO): NO